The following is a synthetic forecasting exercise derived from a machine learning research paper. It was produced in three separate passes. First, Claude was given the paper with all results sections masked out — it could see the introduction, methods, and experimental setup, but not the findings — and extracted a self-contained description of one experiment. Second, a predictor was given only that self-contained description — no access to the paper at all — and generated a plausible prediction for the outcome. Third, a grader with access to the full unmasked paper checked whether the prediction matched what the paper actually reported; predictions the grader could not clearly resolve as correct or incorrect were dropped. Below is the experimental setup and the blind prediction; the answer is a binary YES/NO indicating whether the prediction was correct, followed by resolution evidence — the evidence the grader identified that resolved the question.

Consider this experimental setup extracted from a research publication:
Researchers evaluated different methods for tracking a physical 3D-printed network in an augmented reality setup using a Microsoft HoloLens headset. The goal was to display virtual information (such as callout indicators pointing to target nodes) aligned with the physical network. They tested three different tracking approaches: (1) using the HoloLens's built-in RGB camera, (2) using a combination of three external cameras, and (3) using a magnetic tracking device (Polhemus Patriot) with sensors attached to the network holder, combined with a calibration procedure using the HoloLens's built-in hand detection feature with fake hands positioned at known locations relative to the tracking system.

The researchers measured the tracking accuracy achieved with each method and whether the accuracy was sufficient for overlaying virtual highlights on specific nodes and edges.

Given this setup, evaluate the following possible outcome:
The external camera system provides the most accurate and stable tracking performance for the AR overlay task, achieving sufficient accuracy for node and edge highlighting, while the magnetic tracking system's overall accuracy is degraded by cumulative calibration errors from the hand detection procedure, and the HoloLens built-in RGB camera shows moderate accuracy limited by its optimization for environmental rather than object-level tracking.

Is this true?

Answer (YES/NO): NO